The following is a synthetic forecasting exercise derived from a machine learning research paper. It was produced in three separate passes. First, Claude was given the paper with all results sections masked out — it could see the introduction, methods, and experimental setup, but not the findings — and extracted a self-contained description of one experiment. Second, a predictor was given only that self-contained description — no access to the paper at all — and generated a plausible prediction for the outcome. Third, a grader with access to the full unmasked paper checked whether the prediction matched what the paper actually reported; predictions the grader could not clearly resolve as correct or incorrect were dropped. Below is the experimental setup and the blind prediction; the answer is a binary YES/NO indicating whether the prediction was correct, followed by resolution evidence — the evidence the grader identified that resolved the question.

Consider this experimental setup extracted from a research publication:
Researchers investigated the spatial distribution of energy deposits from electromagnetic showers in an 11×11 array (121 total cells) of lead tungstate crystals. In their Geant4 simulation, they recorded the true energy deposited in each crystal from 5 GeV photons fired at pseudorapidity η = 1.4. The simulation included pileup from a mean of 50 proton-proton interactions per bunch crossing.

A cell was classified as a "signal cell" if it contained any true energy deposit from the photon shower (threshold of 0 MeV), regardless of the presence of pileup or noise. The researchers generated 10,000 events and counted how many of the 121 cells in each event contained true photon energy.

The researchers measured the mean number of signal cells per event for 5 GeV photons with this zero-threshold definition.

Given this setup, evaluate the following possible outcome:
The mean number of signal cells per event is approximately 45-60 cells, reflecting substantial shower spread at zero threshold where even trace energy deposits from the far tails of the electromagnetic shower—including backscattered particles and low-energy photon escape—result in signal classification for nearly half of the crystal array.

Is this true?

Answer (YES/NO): NO